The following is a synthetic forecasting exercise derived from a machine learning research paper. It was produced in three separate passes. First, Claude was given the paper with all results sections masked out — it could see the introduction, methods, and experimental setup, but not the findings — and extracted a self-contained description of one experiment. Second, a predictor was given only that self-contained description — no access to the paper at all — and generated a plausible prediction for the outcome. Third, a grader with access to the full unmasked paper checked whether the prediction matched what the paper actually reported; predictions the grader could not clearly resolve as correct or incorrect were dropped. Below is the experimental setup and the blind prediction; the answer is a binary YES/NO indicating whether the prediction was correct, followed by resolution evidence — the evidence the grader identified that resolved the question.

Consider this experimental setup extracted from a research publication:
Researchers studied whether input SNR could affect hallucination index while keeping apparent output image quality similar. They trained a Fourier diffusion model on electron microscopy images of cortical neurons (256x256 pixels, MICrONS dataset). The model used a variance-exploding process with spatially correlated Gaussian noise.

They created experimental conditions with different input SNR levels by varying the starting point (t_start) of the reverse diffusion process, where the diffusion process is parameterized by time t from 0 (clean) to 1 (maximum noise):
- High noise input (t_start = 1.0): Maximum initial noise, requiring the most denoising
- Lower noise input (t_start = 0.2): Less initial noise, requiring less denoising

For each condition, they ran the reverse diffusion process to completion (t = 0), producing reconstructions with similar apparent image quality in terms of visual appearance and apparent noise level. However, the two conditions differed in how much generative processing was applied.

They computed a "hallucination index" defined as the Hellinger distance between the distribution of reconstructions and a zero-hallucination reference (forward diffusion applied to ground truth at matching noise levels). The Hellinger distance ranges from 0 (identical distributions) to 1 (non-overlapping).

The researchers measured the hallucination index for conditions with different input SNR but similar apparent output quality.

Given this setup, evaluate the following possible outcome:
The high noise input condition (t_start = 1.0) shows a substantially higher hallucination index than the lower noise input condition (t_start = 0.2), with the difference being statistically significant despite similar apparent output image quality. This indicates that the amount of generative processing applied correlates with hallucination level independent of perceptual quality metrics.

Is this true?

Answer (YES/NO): YES